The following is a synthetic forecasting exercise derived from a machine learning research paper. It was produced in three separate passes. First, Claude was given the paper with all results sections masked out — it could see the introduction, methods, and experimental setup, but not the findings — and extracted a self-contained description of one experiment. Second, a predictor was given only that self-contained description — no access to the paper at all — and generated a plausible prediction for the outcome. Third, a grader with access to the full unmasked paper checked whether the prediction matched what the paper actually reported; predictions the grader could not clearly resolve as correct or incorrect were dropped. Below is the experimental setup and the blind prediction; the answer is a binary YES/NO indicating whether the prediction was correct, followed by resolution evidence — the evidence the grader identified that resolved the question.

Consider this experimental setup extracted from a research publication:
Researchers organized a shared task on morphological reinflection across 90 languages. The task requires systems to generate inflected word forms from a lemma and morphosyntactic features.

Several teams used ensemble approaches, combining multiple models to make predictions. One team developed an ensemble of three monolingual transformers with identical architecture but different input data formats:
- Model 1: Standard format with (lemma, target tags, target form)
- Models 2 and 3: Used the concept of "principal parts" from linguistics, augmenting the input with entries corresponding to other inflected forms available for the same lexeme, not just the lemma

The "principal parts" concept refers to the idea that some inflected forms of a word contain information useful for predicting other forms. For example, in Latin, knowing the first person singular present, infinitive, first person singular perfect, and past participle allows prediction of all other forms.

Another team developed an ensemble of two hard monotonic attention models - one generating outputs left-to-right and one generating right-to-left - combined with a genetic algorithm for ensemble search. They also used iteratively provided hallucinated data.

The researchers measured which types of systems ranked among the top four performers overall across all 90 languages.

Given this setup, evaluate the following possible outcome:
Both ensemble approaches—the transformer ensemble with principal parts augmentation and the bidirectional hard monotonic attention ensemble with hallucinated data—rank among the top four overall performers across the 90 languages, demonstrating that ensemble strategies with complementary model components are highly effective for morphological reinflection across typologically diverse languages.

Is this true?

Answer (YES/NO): NO